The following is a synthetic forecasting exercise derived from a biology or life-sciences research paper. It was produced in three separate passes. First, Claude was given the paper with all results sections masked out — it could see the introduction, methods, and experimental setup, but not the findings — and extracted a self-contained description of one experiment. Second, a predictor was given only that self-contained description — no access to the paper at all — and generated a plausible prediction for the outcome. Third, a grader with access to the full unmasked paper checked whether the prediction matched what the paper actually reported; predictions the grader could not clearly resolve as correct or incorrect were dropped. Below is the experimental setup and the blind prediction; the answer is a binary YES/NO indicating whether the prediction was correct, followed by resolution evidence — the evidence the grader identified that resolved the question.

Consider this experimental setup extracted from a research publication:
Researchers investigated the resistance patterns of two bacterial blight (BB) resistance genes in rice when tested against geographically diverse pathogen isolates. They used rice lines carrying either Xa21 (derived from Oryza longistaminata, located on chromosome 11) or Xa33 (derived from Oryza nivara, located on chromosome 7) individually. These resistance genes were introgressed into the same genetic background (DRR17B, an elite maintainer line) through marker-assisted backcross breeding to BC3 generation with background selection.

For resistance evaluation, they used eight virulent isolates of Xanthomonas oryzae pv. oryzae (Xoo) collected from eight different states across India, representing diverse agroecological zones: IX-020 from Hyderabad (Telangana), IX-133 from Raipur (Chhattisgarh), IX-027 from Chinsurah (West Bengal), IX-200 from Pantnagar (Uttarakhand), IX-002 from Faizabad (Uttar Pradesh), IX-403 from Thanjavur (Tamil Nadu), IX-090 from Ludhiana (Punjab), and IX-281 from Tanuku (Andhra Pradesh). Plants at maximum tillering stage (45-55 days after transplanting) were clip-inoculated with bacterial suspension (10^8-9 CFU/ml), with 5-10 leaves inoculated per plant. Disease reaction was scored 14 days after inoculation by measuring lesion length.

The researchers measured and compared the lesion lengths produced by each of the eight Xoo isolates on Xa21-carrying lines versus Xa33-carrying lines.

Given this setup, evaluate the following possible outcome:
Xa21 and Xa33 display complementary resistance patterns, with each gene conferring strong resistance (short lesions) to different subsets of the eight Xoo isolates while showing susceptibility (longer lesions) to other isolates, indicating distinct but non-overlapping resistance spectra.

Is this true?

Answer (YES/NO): NO